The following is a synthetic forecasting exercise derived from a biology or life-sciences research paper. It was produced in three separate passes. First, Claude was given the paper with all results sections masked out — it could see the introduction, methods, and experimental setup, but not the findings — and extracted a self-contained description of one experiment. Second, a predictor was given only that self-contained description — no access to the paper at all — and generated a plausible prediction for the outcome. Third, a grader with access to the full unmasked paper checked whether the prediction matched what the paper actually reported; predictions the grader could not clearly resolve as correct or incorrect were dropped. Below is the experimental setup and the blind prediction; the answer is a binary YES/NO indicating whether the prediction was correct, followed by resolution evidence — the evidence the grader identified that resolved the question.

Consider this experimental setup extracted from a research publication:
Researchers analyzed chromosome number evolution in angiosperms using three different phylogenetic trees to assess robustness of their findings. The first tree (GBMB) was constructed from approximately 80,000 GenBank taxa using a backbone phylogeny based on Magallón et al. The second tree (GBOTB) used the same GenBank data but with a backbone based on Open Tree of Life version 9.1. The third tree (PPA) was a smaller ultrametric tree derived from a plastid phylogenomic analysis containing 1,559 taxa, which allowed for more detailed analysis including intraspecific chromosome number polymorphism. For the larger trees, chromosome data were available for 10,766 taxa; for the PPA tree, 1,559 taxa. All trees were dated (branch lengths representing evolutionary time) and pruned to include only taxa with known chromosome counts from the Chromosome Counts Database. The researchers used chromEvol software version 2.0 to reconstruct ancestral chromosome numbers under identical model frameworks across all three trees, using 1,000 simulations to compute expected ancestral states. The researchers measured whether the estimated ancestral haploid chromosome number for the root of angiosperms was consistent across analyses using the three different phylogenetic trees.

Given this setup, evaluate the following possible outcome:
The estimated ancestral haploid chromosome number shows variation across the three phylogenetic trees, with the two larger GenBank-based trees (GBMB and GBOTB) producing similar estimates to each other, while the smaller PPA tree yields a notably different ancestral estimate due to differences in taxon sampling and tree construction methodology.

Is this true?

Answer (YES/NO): NO